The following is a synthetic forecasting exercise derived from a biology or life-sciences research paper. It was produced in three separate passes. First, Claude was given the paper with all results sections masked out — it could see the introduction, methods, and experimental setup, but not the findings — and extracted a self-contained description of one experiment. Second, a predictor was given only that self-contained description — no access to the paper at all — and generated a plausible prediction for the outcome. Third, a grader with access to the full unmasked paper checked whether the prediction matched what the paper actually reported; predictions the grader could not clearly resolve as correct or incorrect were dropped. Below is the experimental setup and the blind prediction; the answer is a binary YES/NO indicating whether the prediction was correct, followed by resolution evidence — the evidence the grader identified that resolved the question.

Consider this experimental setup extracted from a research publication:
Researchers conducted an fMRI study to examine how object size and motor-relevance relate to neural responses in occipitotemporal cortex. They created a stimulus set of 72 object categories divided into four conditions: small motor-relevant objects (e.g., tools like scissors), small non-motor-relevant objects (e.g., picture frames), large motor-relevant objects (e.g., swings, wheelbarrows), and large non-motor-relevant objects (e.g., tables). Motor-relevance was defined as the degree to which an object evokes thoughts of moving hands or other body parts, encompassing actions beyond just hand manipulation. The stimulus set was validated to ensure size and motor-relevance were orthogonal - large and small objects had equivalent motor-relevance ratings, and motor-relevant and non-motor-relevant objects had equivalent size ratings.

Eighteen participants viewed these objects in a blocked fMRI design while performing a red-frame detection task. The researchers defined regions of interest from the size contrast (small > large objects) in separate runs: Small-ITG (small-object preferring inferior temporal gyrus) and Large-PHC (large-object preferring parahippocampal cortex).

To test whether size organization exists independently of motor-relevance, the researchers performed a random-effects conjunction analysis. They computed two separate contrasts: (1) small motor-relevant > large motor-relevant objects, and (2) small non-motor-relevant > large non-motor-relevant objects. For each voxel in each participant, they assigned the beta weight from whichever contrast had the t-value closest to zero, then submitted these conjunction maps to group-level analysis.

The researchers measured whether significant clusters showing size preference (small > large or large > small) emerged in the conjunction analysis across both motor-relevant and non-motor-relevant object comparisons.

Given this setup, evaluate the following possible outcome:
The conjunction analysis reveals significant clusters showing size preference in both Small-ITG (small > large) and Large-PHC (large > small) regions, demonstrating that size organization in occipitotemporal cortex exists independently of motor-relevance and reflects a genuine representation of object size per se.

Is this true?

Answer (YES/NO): NO